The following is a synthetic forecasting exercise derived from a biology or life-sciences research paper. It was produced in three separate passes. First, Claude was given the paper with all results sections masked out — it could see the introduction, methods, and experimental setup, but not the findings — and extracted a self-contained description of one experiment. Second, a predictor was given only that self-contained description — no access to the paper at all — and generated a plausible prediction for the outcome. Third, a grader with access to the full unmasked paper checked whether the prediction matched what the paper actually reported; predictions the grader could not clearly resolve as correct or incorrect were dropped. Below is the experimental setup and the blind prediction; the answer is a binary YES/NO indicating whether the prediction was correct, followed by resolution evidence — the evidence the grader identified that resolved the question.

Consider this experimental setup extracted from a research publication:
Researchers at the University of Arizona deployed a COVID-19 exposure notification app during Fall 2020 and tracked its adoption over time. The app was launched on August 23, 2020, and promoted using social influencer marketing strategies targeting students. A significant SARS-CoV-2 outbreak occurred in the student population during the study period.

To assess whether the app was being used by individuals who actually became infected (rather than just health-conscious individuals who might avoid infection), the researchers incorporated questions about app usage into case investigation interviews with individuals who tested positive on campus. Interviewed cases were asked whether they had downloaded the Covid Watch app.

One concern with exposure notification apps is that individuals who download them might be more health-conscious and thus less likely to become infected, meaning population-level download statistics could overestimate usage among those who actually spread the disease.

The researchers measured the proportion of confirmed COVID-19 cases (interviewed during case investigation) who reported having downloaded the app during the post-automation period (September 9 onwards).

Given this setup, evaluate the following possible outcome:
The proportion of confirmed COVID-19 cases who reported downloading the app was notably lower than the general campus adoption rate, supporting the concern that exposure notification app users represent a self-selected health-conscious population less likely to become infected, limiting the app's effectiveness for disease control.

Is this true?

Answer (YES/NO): NO